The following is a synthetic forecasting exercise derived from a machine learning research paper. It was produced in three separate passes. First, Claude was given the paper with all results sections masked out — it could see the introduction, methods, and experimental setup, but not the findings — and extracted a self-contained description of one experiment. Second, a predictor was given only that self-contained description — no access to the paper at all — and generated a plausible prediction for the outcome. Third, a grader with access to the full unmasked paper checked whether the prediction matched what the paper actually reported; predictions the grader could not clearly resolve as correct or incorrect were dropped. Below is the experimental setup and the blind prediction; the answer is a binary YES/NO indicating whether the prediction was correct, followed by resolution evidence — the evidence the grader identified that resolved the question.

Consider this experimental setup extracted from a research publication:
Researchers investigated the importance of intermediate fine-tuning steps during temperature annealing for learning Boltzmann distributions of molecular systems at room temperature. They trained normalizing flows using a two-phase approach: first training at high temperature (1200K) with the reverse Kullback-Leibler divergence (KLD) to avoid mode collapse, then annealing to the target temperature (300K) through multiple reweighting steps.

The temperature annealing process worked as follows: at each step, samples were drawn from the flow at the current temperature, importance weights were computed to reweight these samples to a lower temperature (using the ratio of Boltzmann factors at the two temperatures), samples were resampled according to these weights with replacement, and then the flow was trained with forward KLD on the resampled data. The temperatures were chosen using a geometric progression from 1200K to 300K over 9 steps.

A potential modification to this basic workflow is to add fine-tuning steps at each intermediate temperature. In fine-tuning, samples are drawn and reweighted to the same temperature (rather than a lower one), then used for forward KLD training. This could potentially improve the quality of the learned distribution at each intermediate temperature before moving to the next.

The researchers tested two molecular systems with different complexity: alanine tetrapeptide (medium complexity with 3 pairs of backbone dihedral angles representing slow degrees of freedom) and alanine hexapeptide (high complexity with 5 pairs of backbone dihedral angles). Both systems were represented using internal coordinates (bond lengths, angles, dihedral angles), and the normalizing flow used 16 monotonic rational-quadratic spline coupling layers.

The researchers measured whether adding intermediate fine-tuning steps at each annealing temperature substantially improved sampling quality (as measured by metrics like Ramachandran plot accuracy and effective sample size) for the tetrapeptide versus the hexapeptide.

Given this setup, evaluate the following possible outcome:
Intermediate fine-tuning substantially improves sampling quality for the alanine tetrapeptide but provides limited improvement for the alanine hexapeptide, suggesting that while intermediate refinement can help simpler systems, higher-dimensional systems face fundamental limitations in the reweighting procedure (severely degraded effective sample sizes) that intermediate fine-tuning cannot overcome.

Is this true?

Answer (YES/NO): NO